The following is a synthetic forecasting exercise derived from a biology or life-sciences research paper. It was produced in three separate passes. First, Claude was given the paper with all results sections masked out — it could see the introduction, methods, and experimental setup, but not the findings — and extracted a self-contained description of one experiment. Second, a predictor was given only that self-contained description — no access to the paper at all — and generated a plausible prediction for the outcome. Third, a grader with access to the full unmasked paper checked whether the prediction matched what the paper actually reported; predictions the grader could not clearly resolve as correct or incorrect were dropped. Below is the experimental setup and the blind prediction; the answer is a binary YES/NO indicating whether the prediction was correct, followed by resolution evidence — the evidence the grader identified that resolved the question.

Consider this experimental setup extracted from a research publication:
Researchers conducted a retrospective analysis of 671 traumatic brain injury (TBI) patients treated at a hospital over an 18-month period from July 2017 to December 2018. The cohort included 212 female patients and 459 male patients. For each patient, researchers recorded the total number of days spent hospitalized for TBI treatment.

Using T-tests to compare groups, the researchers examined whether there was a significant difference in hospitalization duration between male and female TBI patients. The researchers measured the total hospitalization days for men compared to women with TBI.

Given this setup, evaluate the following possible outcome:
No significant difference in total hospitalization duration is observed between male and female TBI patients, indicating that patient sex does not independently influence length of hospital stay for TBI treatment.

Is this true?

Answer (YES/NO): NO